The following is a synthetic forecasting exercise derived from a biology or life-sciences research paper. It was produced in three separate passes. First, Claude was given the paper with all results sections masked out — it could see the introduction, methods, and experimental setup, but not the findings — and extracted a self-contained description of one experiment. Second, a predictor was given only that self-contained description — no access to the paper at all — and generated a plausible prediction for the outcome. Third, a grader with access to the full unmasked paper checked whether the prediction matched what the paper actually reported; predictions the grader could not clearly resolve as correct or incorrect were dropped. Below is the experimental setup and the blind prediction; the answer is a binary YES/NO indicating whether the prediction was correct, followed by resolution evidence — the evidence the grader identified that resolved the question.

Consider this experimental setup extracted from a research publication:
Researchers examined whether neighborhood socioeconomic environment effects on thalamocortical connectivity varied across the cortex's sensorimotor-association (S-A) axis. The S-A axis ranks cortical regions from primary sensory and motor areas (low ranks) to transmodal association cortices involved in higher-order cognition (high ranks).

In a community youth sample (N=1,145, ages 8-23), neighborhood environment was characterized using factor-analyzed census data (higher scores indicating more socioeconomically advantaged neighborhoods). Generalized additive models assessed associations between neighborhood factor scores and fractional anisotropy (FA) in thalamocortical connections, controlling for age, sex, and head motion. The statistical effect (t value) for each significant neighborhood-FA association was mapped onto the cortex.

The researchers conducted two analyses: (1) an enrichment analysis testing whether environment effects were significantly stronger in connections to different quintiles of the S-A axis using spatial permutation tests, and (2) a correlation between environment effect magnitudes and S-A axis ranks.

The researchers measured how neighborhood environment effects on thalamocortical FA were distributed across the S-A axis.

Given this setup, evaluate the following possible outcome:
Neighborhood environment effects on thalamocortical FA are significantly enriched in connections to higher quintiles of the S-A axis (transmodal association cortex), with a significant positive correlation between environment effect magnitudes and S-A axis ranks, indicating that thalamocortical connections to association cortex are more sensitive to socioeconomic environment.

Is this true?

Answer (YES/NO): YES